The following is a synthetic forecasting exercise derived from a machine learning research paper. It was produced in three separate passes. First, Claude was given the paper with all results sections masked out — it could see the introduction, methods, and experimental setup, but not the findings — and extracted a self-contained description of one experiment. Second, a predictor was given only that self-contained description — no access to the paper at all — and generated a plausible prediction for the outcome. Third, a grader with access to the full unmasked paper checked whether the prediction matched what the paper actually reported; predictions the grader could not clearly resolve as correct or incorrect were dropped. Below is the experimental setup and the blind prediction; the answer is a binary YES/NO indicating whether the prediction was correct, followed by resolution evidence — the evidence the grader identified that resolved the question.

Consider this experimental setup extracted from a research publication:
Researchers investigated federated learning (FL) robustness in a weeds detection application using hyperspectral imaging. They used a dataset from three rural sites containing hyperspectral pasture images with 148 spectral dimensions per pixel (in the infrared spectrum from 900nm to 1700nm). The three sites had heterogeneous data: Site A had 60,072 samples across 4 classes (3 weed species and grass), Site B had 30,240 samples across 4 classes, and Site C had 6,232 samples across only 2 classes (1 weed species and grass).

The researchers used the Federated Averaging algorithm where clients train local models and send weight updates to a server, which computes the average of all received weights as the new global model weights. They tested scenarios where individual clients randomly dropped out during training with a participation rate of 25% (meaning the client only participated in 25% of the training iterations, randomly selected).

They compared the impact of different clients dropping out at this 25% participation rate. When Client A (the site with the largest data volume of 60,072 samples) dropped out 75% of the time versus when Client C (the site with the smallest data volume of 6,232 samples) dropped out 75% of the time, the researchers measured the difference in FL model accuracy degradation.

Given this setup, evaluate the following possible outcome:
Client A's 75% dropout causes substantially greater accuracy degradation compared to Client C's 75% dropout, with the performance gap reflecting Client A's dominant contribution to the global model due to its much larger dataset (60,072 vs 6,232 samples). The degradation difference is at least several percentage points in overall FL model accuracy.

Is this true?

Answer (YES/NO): YES